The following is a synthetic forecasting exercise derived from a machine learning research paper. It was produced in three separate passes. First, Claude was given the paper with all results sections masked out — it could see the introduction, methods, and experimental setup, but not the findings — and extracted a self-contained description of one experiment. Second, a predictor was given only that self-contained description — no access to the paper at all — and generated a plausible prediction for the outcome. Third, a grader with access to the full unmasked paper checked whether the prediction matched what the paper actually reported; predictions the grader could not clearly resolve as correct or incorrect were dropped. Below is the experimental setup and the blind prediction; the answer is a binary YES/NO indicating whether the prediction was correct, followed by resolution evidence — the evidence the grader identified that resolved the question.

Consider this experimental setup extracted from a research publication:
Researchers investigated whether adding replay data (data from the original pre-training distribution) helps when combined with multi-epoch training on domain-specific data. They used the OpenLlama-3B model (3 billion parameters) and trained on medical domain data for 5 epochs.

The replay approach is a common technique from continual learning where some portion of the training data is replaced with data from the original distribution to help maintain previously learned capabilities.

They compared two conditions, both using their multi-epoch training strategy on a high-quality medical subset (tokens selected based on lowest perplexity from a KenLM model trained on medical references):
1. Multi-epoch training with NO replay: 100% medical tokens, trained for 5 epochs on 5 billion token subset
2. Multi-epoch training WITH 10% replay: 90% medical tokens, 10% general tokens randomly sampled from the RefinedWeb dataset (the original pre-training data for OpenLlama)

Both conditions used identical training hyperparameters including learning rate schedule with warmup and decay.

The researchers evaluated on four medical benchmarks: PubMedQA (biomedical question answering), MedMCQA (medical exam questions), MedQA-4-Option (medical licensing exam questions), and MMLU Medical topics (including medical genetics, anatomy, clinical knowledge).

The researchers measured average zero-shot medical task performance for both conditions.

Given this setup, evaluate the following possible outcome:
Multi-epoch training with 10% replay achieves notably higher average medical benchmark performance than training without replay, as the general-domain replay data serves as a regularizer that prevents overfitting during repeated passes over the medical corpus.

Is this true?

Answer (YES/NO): NO